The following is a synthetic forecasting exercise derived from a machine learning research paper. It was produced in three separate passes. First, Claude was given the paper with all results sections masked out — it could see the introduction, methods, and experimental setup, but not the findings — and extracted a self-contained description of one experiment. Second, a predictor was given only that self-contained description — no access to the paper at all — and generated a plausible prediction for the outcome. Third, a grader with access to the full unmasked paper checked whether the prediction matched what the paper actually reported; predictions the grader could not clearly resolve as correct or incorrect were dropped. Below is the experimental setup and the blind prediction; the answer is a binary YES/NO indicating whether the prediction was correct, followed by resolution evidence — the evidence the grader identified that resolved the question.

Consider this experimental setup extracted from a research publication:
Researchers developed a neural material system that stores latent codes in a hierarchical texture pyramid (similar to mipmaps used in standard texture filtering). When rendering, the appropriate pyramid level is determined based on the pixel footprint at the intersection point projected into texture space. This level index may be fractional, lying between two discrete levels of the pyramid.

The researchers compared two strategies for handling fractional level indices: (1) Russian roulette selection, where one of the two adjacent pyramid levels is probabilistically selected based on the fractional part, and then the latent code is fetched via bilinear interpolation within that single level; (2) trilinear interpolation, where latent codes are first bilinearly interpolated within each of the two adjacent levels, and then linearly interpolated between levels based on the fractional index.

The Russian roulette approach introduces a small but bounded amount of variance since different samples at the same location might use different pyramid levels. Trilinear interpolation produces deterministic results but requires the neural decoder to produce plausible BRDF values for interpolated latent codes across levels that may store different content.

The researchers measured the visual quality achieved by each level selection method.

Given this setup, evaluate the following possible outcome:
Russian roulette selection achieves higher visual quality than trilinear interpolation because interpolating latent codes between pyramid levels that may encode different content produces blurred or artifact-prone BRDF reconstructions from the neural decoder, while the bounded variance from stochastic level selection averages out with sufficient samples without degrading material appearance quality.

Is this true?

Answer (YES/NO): YES